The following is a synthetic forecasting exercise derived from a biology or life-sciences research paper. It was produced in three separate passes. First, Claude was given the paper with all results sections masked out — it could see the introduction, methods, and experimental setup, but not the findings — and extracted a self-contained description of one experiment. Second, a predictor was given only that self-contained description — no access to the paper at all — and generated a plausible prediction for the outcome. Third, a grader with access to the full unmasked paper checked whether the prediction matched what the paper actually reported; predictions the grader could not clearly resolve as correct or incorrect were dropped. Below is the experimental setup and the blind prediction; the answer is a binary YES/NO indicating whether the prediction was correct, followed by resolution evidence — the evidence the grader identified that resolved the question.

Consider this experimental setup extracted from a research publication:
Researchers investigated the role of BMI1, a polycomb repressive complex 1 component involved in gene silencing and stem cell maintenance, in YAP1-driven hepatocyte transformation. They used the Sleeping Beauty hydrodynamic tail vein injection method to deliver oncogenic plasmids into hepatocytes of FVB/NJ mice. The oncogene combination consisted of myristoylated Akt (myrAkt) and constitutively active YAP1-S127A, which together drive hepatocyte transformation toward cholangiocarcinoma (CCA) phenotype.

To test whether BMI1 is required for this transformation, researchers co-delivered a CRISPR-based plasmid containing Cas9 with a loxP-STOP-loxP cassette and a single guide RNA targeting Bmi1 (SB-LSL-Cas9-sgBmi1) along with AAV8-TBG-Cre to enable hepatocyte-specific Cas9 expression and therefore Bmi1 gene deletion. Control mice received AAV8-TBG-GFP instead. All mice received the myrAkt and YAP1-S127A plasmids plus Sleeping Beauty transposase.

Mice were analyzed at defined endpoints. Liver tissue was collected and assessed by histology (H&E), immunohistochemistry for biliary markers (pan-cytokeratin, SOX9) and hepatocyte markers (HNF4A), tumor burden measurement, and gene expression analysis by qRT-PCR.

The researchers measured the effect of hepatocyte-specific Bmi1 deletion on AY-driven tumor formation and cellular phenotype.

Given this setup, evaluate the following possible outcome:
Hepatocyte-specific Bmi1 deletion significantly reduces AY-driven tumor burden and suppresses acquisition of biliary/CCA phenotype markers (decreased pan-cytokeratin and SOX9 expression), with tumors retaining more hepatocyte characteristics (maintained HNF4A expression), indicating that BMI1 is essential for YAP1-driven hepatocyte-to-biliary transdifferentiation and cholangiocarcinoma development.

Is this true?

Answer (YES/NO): NO